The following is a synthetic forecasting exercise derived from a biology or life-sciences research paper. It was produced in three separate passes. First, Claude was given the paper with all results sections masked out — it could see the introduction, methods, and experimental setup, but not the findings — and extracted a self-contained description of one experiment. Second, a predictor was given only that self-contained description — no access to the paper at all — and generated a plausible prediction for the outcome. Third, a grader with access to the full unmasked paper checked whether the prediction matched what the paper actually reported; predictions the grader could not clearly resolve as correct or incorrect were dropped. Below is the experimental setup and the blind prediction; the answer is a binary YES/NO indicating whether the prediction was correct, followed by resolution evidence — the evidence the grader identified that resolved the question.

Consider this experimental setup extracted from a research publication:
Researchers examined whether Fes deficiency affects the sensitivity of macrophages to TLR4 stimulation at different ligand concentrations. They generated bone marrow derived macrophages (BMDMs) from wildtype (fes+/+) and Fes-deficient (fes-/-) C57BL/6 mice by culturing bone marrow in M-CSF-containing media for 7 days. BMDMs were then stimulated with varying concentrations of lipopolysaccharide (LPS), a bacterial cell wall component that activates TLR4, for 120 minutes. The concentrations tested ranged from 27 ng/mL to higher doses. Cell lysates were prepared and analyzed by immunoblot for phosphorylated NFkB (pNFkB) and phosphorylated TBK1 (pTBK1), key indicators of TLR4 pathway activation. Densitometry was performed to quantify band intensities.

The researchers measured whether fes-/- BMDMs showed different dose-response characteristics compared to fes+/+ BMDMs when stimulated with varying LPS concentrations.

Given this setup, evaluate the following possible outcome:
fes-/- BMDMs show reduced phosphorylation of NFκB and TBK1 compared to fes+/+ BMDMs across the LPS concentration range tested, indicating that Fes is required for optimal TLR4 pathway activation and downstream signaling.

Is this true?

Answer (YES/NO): NO